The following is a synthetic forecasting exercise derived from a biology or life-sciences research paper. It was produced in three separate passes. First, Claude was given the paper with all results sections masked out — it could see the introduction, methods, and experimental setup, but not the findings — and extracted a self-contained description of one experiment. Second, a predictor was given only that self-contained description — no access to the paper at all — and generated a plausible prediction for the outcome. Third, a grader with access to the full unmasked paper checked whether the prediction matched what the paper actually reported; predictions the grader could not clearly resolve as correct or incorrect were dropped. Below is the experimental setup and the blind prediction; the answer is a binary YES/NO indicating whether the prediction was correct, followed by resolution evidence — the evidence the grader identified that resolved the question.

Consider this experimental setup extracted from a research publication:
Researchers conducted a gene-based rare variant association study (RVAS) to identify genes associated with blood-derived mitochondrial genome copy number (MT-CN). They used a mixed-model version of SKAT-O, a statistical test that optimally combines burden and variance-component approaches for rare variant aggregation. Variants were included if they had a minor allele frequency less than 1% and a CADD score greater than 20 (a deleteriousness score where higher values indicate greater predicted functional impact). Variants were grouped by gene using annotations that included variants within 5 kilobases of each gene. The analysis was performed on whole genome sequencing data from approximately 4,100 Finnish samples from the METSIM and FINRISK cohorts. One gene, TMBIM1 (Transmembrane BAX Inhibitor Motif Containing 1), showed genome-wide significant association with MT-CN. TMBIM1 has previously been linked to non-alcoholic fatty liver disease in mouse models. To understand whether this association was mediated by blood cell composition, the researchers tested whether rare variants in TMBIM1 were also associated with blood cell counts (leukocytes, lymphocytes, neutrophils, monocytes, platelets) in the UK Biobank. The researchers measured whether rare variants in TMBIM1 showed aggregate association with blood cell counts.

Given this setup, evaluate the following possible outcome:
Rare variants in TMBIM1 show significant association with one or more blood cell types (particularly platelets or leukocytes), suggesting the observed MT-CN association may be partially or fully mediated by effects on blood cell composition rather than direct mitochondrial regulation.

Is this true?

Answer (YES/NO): NO